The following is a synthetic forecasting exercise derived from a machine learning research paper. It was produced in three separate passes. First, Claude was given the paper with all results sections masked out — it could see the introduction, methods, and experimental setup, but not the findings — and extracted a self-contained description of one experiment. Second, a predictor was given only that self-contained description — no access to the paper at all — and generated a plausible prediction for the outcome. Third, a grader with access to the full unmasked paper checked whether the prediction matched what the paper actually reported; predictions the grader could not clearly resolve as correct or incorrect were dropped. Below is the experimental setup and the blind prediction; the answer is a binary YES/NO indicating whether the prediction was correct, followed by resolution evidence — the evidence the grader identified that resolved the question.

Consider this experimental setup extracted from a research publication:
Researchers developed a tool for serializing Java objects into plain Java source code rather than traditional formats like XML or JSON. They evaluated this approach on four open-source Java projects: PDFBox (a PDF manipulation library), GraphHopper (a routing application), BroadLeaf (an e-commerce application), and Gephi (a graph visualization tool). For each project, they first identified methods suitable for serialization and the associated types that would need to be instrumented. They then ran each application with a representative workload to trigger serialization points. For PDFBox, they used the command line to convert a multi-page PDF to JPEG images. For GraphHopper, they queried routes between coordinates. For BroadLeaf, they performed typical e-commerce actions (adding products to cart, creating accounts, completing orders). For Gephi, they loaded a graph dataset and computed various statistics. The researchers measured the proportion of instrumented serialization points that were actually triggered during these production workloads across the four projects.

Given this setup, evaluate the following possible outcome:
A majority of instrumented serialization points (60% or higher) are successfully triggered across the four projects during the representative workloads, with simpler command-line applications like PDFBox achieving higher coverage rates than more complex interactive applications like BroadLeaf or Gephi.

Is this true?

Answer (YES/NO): NO